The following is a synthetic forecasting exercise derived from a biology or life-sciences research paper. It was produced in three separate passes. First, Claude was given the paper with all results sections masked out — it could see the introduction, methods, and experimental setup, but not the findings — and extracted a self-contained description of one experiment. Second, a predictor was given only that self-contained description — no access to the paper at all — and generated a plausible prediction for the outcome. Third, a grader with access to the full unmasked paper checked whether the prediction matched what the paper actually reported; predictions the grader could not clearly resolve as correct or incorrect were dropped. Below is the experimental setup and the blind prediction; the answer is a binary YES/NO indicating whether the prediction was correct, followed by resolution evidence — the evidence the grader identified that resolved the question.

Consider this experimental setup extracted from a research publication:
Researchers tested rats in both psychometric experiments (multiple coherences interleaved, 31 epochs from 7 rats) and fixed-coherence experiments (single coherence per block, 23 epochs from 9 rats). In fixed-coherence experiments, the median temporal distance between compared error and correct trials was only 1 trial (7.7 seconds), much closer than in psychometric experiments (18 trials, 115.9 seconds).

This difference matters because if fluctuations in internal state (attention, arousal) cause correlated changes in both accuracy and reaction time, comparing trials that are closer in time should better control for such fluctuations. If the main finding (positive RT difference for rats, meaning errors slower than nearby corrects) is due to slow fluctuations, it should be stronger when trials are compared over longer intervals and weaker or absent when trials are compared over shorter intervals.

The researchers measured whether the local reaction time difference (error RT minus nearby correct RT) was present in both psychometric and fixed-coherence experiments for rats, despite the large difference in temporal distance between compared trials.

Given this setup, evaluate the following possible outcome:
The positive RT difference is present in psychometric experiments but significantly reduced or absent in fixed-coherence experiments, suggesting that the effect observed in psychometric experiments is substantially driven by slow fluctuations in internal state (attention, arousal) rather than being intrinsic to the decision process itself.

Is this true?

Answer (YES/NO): NO